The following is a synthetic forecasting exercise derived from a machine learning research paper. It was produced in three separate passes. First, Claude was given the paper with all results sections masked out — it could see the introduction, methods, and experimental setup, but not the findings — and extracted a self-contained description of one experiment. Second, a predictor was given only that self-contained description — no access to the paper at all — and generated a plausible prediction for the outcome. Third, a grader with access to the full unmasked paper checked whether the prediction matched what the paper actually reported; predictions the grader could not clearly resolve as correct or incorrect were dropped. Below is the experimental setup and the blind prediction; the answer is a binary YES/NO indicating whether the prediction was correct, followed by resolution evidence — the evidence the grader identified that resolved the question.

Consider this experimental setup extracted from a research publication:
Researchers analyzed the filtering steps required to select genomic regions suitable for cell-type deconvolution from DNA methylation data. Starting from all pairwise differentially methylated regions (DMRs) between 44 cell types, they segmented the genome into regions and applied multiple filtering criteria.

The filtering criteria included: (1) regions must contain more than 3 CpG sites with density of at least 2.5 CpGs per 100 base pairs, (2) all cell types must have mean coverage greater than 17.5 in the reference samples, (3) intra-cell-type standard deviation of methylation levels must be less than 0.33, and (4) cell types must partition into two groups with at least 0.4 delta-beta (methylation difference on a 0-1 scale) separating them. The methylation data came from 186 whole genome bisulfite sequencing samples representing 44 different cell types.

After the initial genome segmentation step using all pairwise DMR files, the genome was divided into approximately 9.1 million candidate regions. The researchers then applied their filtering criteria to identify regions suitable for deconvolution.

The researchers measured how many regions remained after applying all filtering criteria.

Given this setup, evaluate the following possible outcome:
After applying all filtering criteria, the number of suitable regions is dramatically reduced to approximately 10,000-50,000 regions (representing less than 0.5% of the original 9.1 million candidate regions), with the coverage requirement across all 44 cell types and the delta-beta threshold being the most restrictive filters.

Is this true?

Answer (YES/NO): YES